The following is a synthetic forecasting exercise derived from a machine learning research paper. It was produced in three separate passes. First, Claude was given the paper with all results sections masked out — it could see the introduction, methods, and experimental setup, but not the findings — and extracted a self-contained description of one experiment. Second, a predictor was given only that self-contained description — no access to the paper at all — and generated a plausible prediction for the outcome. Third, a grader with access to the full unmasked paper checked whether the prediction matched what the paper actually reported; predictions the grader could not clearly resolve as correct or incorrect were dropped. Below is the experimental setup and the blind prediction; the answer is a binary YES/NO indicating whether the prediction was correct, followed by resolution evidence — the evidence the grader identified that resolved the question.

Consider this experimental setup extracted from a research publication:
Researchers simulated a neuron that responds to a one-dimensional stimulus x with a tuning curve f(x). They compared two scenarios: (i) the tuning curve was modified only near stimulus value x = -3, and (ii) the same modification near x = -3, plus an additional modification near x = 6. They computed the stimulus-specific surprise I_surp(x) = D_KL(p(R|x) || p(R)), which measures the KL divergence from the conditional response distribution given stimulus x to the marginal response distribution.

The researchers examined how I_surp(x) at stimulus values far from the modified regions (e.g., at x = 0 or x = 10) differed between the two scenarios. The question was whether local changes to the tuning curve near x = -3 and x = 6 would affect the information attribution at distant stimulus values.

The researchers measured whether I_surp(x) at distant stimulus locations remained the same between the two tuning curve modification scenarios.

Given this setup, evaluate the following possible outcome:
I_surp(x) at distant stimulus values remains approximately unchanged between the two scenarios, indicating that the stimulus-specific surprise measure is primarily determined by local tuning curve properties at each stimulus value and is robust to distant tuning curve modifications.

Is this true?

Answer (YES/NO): NO